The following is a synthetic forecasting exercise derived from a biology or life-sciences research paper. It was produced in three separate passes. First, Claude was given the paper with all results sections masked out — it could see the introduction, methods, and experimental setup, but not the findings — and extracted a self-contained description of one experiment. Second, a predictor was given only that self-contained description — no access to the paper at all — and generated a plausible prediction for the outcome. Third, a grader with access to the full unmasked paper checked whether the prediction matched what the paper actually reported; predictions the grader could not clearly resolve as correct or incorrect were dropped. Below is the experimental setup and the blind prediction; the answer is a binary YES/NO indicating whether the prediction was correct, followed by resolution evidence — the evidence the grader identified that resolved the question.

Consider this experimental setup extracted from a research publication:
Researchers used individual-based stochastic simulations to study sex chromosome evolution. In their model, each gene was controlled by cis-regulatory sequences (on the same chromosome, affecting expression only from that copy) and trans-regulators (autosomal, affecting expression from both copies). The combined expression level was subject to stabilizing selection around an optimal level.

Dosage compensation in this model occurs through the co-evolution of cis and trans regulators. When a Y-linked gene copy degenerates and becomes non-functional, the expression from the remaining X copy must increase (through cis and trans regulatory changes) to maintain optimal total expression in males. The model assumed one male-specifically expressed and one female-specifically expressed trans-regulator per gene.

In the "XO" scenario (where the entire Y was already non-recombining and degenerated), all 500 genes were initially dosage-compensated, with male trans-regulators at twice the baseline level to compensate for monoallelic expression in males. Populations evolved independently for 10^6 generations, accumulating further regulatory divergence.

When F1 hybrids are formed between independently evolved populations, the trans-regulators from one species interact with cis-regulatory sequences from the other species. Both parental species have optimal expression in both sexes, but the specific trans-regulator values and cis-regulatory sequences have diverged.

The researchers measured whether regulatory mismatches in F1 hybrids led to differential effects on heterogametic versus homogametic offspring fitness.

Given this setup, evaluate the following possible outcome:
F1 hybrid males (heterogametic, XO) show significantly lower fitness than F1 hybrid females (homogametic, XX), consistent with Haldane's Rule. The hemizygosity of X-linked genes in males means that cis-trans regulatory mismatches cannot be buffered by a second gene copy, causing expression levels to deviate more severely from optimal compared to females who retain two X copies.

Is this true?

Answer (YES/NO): YES